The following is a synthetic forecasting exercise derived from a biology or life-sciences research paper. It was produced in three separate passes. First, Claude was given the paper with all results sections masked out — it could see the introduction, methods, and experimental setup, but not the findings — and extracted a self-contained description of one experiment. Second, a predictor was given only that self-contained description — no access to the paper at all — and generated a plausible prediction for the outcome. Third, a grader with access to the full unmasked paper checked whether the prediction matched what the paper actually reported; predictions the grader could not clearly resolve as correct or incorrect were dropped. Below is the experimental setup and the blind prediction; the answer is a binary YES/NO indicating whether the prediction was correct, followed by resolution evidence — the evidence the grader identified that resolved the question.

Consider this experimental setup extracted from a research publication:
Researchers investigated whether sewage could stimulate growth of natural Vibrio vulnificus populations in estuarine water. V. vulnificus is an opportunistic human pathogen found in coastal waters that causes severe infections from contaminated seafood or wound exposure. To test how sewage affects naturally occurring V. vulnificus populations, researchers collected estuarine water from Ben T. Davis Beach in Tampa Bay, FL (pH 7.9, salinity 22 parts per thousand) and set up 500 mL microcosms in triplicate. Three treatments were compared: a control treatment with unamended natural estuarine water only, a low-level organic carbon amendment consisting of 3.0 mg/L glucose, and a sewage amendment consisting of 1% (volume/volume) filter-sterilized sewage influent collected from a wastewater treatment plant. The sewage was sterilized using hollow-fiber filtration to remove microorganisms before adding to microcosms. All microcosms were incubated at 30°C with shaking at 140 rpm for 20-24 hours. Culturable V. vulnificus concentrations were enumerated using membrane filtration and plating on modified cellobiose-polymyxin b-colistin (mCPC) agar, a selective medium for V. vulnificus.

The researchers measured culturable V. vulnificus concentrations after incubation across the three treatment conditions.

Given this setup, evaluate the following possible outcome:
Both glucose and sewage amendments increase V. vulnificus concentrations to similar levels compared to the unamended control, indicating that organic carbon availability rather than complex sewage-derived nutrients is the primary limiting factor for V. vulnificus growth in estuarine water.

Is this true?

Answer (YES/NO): NO